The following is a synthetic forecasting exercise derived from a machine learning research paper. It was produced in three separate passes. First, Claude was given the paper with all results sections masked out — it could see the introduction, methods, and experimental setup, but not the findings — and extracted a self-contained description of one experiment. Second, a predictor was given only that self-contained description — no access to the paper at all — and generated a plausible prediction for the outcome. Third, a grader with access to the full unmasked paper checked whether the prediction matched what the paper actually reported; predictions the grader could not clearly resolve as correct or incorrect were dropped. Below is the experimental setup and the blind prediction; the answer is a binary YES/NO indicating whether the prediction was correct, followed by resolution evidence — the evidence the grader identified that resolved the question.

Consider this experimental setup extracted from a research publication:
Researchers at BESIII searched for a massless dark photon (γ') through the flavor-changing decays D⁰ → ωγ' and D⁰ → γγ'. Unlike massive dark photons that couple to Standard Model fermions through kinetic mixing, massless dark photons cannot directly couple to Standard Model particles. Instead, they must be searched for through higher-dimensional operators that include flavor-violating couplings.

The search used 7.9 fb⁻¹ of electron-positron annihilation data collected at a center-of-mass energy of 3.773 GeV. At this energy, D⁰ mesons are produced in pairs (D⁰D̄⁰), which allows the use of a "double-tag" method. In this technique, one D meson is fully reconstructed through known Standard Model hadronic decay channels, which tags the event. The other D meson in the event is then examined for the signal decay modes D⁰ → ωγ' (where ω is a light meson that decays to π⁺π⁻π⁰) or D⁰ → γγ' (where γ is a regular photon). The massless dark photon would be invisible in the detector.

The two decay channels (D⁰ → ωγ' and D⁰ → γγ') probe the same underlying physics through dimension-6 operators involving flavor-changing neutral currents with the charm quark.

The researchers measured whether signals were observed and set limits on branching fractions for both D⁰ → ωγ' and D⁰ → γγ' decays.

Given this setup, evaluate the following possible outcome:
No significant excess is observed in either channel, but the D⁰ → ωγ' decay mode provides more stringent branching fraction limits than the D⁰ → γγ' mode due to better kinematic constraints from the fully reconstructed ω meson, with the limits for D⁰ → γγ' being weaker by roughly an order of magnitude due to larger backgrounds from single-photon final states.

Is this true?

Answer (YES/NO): NO